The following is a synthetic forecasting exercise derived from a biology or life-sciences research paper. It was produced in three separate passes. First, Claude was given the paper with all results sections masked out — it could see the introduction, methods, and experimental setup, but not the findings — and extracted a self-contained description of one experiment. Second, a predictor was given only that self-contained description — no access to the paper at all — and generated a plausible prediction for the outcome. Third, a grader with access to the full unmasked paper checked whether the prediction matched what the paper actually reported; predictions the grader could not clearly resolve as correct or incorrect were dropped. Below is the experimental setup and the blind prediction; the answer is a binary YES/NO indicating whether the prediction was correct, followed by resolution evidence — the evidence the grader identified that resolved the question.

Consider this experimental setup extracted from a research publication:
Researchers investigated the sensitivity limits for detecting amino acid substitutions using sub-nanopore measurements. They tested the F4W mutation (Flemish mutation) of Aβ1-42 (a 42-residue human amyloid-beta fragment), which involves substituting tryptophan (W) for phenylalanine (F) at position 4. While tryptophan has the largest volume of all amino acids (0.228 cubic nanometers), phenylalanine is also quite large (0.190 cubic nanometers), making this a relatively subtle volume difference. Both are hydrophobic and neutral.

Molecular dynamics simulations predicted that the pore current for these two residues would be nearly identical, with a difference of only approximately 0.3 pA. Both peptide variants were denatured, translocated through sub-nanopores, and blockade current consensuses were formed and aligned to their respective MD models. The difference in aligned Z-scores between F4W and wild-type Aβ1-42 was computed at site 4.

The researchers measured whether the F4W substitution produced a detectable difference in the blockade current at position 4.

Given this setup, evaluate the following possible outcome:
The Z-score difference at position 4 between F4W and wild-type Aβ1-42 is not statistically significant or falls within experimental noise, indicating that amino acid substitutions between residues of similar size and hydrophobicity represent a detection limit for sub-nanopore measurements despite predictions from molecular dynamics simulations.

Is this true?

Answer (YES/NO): NO